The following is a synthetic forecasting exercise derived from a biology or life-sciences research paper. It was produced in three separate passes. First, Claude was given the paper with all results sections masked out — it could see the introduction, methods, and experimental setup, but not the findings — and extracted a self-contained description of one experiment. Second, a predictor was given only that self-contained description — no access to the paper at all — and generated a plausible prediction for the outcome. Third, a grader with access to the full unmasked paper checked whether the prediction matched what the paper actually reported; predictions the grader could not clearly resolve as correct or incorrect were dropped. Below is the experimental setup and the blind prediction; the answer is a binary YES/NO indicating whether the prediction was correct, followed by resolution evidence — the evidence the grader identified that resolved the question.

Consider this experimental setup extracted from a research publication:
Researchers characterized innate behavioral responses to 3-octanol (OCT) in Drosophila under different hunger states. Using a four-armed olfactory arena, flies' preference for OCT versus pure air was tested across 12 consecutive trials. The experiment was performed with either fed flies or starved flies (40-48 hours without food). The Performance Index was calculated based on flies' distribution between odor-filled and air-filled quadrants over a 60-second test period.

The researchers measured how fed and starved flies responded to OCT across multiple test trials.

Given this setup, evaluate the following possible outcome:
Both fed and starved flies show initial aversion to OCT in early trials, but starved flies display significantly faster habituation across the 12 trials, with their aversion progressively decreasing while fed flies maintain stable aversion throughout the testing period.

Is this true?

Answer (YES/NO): NO